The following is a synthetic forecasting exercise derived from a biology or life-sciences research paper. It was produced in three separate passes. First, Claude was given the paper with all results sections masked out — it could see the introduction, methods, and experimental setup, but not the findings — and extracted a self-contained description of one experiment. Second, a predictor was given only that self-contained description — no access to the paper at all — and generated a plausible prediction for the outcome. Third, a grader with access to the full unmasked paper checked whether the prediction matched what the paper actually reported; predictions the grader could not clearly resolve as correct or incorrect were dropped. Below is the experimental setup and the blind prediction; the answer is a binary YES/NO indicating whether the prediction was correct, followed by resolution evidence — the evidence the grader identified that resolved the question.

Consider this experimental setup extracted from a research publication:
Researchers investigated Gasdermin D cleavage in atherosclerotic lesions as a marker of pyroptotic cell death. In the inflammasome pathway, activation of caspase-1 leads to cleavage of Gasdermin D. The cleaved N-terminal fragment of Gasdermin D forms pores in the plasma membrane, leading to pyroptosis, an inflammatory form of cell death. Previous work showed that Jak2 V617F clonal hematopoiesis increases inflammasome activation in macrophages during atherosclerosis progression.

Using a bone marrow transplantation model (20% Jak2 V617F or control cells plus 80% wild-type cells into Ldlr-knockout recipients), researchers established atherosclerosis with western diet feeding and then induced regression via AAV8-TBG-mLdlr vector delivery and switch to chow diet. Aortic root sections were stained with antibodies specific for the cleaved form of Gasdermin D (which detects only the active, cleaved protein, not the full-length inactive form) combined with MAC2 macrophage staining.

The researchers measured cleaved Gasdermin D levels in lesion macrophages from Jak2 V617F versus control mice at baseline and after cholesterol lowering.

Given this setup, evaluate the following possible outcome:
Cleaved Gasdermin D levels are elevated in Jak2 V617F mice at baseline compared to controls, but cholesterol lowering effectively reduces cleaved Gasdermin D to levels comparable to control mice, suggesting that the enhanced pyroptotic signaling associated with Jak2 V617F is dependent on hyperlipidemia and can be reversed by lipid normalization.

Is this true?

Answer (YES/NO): YES